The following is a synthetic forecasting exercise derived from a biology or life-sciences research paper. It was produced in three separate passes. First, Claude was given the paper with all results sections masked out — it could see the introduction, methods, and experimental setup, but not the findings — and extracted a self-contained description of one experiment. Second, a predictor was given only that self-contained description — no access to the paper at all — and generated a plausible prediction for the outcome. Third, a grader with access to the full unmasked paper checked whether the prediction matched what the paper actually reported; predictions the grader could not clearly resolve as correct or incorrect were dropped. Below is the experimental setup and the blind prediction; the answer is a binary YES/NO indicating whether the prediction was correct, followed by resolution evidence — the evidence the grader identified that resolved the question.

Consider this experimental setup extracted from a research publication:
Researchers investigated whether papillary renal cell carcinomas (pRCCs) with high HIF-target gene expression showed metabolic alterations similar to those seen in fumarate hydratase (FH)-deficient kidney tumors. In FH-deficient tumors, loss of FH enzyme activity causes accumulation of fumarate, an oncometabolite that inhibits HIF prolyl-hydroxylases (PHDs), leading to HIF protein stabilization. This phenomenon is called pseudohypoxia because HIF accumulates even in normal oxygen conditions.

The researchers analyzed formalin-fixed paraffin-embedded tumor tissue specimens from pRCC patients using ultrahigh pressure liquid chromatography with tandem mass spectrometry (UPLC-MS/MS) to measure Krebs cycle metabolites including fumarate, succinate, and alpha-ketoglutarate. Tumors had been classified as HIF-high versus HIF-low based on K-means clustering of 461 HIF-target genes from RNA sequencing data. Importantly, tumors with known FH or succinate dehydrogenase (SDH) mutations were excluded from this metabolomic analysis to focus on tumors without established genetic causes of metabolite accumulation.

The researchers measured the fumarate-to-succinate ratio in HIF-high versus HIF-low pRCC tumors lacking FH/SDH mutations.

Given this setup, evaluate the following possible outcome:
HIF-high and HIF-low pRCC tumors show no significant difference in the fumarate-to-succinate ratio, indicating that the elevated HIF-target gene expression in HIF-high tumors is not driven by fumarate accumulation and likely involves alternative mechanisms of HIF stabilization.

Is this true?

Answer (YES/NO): YES